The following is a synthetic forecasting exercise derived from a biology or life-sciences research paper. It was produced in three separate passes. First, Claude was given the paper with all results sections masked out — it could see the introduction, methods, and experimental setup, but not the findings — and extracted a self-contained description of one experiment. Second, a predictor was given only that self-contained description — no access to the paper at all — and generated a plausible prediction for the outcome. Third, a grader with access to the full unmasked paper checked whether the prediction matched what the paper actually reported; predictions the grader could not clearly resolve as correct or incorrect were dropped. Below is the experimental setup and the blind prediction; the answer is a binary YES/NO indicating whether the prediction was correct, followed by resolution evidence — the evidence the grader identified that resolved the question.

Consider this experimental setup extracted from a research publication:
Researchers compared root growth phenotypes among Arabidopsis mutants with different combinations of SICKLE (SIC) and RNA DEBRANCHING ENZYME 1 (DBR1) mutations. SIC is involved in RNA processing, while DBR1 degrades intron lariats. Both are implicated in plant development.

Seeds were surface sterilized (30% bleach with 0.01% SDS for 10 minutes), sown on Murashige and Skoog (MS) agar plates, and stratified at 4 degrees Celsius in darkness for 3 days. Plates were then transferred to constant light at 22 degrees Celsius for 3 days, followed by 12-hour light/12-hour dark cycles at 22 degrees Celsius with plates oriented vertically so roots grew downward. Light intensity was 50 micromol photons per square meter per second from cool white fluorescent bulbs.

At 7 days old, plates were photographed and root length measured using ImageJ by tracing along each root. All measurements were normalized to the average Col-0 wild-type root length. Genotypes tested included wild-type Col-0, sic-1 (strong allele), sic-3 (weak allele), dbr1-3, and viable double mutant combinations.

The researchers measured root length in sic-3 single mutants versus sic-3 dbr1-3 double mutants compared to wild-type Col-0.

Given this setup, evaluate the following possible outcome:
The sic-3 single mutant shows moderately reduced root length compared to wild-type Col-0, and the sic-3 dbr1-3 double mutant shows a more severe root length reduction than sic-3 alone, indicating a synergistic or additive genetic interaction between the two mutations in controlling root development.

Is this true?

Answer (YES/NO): NO